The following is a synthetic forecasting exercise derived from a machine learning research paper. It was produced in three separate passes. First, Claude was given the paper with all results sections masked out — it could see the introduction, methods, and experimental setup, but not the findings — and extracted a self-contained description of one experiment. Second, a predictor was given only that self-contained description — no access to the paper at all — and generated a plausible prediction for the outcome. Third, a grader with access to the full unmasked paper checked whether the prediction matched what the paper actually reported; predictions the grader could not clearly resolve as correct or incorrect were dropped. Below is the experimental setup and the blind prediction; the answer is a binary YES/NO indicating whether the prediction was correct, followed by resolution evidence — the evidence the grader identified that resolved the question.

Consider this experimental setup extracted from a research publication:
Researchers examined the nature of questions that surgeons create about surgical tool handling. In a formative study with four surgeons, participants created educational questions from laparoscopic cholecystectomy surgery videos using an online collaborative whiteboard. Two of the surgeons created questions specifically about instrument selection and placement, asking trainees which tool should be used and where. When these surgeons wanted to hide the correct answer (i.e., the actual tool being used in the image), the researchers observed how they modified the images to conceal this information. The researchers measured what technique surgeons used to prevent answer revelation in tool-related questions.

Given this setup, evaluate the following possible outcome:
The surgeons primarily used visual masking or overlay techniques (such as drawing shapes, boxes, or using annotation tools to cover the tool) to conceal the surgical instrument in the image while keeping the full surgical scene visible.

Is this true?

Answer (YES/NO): YES